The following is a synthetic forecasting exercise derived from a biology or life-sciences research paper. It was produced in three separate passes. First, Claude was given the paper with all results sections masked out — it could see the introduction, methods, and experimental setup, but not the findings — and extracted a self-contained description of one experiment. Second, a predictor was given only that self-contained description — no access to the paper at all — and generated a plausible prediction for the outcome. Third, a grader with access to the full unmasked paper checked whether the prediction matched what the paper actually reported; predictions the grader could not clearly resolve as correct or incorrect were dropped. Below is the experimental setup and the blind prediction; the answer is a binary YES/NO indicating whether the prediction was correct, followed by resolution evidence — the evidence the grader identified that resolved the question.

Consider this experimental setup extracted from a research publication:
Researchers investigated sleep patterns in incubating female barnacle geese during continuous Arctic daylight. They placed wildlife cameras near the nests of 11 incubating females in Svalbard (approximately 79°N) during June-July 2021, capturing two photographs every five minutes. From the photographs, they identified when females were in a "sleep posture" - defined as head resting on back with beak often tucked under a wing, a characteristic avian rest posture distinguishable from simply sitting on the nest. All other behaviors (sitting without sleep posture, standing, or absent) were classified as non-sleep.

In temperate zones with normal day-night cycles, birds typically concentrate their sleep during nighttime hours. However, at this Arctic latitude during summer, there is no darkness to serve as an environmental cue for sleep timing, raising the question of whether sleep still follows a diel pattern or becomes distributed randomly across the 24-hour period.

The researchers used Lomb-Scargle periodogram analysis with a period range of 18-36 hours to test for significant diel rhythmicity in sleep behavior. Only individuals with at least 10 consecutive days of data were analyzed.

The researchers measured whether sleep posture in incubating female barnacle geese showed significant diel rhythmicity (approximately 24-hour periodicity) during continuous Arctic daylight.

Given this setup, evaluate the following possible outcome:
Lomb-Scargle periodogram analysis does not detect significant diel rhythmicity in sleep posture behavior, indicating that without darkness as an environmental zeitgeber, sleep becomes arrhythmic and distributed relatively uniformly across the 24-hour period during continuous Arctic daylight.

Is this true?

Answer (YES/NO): NO